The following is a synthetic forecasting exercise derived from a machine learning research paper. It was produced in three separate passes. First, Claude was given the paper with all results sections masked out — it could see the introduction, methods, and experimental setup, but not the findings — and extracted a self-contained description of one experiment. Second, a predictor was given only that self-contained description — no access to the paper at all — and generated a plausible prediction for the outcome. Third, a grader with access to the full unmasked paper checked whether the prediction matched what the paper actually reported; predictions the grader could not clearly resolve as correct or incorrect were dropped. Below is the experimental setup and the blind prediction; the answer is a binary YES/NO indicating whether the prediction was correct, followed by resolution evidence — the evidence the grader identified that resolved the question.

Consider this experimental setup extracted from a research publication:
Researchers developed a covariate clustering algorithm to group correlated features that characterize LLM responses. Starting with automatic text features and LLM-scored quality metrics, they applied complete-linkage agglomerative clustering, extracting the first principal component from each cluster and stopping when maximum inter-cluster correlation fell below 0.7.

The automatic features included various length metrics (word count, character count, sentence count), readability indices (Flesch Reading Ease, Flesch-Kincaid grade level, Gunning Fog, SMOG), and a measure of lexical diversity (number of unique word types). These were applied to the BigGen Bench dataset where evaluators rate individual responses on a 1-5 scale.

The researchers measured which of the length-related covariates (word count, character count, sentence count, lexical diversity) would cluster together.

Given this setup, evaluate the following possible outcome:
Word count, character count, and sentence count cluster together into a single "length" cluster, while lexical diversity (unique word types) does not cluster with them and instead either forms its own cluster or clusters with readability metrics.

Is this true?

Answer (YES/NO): NO